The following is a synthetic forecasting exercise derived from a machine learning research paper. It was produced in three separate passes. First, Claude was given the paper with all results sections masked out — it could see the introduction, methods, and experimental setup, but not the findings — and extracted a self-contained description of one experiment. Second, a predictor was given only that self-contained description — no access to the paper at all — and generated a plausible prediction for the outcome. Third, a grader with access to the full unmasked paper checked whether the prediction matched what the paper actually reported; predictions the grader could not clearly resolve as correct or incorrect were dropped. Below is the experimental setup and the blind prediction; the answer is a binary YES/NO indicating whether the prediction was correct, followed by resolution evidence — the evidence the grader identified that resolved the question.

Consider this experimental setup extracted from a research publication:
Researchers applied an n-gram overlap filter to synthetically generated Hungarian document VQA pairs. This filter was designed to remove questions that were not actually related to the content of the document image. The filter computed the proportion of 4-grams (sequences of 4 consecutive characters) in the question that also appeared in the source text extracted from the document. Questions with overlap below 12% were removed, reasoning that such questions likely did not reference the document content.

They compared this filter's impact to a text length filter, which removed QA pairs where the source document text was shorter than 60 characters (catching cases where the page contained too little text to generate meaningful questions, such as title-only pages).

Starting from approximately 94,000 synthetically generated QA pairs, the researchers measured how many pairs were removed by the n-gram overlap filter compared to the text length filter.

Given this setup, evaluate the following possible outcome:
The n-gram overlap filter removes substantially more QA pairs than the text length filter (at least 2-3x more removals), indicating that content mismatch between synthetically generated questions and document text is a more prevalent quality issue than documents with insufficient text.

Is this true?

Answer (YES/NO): YES